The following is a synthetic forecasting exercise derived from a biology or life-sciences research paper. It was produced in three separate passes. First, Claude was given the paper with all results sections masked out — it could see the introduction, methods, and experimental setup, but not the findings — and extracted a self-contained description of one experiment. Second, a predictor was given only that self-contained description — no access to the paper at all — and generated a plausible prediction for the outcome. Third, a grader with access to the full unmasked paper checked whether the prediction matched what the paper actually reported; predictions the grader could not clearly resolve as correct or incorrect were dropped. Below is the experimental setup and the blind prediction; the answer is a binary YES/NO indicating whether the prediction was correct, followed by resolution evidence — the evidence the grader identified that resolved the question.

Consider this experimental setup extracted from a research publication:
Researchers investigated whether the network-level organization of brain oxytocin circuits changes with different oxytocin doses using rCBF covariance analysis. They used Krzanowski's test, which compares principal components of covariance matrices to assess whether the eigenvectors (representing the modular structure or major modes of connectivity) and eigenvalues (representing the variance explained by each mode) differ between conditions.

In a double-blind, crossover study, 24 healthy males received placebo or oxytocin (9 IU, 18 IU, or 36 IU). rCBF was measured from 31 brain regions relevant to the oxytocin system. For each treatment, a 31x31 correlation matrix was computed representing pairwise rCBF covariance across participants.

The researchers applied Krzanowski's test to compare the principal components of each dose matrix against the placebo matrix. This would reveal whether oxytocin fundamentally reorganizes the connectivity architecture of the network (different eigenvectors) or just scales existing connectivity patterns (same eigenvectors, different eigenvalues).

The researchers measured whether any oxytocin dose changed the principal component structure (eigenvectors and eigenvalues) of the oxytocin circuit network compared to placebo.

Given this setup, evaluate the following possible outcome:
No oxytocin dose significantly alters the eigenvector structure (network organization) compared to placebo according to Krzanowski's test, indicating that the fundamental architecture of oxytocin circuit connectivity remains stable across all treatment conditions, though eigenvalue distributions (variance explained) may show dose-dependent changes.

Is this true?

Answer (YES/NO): YES